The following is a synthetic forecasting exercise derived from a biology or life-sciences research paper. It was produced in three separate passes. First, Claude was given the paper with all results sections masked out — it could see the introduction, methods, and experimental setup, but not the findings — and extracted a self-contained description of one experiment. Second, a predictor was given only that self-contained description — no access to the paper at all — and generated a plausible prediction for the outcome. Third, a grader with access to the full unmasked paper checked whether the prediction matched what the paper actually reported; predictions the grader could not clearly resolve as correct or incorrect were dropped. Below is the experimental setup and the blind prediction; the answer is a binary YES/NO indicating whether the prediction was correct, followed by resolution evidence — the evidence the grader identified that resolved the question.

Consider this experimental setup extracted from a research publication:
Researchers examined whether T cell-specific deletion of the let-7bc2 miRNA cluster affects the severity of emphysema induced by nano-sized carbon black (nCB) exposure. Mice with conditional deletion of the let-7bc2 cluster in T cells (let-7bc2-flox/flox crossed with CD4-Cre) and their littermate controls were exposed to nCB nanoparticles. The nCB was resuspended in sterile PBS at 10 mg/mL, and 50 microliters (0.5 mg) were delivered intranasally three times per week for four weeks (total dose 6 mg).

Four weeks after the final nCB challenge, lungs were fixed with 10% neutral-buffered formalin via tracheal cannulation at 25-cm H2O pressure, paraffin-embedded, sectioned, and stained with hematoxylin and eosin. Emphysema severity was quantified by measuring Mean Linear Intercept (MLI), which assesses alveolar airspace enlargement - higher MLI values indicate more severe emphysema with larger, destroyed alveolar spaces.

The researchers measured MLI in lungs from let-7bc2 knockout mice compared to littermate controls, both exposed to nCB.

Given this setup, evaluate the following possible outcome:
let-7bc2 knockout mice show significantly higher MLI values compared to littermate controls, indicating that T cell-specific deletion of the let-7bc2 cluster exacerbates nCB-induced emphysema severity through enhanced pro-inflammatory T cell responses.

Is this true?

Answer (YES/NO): YES